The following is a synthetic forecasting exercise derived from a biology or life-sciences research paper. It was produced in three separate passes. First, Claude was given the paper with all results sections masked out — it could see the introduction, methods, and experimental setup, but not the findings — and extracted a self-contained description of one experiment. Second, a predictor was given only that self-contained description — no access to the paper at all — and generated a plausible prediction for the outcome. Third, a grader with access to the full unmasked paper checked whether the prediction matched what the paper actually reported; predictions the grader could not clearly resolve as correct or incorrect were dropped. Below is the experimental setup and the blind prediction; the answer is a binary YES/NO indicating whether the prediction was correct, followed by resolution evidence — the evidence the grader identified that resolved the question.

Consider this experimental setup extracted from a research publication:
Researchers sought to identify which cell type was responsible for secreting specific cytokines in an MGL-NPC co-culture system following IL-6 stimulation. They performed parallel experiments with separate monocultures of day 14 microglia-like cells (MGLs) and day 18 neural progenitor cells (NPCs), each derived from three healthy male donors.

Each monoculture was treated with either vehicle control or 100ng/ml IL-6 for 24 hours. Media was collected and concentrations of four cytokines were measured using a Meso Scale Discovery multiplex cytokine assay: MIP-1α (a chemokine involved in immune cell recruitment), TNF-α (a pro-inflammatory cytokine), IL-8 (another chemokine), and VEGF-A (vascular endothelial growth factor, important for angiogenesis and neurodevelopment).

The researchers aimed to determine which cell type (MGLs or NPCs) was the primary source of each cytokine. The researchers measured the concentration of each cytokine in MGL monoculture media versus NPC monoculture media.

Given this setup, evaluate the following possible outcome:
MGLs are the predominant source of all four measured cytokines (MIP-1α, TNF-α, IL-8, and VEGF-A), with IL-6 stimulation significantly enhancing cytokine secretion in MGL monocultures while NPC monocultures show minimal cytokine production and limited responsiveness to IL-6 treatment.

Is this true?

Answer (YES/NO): NO